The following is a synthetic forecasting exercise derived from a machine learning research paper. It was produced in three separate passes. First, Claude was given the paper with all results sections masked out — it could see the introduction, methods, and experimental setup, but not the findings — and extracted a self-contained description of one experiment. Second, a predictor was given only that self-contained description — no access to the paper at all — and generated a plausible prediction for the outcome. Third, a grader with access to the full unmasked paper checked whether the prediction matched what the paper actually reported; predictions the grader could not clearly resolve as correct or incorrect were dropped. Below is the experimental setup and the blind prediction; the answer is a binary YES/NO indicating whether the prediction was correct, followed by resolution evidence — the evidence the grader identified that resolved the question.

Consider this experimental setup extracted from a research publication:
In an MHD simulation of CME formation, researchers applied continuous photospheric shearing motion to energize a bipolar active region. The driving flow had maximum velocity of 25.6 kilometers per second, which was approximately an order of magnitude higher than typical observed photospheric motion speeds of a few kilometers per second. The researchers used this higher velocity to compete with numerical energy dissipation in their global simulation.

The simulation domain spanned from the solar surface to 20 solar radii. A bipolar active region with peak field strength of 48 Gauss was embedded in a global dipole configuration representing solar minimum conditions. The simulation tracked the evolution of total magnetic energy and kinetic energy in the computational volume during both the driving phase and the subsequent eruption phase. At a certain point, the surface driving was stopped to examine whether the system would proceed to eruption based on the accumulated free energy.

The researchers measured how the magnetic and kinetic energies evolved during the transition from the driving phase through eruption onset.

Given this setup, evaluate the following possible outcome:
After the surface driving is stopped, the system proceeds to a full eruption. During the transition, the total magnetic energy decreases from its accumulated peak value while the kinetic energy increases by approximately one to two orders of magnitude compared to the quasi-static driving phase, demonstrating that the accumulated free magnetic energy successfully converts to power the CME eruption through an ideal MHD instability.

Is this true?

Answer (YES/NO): NO